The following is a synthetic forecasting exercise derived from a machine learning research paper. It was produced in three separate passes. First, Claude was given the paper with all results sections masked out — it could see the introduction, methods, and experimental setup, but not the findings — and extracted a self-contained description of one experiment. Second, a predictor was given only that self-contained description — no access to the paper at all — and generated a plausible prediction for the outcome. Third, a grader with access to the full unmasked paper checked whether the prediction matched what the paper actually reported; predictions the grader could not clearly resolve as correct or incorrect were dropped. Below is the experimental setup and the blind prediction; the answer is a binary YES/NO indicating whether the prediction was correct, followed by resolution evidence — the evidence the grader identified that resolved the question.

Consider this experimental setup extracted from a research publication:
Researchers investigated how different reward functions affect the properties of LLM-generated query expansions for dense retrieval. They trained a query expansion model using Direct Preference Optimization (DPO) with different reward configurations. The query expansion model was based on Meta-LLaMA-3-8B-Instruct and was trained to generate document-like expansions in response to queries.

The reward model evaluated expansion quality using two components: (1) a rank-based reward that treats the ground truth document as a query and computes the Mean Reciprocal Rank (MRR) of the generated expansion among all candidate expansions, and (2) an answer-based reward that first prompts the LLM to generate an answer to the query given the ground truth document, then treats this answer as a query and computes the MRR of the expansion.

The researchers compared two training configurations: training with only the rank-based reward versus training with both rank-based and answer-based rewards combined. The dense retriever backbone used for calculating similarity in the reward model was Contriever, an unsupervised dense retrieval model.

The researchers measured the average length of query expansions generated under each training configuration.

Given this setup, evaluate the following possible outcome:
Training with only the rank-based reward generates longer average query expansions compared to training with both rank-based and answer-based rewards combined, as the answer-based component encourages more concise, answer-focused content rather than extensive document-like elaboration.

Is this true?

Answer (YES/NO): YES